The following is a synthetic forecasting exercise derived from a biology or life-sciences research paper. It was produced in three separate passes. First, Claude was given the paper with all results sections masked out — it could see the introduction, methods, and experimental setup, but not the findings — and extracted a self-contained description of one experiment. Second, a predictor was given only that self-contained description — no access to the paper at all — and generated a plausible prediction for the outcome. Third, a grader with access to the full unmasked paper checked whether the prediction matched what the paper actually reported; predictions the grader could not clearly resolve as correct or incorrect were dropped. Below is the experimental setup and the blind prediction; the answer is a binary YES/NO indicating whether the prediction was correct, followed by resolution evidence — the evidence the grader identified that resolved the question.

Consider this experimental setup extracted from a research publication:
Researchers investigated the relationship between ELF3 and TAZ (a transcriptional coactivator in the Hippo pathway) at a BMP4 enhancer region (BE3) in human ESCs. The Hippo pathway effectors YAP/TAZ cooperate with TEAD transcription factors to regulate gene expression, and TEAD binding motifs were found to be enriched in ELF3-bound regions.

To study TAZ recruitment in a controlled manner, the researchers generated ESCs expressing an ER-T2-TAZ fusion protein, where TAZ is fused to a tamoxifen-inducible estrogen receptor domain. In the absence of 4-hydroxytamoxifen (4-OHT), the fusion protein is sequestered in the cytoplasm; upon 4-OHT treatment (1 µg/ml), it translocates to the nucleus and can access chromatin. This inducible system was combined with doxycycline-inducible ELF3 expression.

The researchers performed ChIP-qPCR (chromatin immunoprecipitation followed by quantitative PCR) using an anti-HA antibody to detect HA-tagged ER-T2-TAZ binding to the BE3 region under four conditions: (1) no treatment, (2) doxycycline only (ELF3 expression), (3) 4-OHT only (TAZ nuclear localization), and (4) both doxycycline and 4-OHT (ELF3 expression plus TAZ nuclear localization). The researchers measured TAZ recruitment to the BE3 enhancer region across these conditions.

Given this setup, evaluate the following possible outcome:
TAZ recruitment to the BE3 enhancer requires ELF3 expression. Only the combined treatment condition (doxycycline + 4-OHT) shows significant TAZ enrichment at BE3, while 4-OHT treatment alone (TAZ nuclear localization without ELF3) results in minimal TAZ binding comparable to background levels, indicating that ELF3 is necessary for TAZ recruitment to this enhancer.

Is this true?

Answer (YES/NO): YES